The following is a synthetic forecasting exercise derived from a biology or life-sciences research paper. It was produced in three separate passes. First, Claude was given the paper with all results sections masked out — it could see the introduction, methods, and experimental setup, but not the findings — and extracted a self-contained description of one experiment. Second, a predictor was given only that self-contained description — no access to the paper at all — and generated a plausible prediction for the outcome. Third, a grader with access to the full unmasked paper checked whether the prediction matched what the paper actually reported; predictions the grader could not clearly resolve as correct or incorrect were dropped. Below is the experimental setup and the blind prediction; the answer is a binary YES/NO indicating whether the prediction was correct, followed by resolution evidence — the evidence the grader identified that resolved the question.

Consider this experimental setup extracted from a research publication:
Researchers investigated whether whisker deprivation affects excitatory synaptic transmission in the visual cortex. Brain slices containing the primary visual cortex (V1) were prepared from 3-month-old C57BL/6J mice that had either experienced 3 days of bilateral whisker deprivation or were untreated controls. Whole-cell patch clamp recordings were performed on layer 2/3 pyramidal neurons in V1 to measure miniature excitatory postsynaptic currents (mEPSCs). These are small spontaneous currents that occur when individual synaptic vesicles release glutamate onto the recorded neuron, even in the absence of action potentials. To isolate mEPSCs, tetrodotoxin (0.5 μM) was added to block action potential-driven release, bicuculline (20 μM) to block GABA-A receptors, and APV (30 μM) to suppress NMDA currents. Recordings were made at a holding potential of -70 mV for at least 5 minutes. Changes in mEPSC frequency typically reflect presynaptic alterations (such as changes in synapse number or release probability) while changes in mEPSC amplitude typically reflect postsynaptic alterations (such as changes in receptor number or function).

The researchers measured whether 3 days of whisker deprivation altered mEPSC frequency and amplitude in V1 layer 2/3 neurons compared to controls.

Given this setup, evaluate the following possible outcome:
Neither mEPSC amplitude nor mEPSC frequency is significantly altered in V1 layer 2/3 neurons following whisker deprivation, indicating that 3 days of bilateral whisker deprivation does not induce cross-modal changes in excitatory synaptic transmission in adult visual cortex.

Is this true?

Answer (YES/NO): NO